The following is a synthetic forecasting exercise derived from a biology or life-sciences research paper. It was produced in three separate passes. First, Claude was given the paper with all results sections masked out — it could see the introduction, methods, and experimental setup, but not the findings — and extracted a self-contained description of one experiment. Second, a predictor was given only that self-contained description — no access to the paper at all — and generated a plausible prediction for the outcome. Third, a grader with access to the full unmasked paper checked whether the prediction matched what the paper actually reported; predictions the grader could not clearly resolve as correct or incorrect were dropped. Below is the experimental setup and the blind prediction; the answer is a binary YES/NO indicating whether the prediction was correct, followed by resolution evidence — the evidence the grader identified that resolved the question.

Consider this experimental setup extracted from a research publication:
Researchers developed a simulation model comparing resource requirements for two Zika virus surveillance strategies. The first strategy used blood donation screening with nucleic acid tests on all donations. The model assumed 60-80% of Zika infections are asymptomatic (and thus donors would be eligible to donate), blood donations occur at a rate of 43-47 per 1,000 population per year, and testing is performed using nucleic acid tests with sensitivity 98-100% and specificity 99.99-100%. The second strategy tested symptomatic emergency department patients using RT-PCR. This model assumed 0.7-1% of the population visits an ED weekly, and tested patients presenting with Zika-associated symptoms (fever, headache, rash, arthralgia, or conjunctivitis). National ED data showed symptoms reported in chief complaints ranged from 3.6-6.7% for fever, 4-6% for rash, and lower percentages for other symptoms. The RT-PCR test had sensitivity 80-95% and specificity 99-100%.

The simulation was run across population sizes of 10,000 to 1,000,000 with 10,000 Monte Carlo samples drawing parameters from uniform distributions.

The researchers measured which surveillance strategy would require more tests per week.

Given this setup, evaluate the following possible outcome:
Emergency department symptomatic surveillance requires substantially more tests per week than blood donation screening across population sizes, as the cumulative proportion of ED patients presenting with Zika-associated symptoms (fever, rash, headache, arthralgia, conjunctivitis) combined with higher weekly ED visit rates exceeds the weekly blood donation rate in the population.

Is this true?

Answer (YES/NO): NO